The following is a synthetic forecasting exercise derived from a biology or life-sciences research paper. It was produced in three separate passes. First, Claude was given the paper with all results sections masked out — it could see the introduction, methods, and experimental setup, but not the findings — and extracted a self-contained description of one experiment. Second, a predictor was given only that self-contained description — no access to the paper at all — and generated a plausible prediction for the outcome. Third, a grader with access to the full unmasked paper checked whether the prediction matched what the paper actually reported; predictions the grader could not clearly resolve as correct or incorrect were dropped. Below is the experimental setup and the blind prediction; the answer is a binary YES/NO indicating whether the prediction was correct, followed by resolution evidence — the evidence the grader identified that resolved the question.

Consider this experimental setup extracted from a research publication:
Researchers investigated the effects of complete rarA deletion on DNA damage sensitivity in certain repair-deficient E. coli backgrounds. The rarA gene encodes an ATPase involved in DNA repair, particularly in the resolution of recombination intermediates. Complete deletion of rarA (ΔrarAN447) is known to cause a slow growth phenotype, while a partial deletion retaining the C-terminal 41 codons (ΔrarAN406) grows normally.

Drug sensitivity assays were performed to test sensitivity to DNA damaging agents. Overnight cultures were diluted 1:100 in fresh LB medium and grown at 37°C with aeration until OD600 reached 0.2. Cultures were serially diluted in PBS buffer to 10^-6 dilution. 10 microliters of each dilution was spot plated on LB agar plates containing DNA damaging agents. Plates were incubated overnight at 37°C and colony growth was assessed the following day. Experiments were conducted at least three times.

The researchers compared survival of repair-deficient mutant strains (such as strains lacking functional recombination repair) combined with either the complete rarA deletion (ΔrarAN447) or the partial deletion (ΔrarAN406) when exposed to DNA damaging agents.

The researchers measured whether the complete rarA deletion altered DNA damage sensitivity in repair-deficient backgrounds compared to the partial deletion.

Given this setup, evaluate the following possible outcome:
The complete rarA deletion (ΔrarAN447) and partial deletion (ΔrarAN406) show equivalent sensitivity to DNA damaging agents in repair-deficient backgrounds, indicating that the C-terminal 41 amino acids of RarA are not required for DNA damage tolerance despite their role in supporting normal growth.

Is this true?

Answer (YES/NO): NO